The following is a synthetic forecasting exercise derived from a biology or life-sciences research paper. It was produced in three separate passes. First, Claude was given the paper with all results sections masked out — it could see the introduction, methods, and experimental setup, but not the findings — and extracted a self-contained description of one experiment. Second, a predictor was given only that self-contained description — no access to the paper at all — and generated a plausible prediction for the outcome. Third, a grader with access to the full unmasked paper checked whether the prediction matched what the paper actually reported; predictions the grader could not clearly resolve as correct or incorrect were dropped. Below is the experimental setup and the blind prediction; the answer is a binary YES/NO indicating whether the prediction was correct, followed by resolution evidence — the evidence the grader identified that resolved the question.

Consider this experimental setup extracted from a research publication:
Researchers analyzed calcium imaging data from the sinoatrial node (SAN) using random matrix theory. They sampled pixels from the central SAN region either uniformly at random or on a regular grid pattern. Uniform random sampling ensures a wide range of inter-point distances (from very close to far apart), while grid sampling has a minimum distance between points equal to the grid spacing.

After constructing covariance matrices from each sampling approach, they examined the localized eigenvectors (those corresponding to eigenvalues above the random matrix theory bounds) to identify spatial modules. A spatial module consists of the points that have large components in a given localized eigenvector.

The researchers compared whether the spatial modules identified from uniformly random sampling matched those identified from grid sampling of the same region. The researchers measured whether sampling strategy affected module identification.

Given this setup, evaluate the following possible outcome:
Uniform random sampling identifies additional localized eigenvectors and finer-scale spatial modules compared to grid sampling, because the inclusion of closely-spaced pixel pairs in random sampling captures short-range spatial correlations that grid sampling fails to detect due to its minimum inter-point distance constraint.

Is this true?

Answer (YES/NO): NO